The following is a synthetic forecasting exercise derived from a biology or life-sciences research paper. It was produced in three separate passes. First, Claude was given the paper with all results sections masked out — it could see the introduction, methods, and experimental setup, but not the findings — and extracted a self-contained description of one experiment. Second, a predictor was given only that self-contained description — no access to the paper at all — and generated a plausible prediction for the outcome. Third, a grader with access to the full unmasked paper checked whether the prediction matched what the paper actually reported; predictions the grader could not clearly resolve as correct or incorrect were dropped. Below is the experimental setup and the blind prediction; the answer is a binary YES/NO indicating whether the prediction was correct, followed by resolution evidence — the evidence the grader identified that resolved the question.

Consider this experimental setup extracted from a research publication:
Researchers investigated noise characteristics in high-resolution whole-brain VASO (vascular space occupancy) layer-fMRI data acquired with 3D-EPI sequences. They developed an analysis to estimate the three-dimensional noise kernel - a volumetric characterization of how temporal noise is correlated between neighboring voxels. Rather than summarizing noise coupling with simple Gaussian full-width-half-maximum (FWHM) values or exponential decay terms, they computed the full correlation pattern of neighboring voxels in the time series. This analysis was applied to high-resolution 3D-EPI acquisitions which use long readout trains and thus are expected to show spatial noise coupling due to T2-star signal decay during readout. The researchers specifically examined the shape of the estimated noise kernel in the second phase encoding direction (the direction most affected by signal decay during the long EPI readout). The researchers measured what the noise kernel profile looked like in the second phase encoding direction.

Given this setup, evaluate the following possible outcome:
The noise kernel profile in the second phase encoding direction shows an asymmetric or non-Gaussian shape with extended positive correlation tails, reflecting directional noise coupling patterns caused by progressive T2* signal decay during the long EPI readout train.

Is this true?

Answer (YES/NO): NO